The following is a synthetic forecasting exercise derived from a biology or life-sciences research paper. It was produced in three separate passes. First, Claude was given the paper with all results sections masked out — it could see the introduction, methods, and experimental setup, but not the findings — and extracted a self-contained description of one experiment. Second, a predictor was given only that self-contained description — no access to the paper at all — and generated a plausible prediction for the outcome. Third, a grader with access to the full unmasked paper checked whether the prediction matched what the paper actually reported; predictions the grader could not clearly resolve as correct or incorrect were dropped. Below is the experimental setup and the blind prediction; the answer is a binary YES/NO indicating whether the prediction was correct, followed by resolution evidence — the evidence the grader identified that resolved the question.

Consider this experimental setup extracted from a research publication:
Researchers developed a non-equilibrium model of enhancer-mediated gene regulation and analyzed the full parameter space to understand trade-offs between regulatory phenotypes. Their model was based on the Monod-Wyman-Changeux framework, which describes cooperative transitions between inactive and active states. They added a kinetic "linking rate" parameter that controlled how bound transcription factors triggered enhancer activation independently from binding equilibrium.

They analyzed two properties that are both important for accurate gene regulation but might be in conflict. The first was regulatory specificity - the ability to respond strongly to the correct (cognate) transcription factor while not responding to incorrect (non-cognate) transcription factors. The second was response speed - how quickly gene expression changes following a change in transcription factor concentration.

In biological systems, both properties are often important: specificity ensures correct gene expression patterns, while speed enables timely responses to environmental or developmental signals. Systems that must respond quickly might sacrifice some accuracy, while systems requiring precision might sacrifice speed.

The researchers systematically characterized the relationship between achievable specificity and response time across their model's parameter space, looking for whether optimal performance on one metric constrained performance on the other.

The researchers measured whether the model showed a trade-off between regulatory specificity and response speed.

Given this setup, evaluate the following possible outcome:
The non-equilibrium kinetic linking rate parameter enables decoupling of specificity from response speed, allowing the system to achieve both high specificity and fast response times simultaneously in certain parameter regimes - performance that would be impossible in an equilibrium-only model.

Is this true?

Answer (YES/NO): NO